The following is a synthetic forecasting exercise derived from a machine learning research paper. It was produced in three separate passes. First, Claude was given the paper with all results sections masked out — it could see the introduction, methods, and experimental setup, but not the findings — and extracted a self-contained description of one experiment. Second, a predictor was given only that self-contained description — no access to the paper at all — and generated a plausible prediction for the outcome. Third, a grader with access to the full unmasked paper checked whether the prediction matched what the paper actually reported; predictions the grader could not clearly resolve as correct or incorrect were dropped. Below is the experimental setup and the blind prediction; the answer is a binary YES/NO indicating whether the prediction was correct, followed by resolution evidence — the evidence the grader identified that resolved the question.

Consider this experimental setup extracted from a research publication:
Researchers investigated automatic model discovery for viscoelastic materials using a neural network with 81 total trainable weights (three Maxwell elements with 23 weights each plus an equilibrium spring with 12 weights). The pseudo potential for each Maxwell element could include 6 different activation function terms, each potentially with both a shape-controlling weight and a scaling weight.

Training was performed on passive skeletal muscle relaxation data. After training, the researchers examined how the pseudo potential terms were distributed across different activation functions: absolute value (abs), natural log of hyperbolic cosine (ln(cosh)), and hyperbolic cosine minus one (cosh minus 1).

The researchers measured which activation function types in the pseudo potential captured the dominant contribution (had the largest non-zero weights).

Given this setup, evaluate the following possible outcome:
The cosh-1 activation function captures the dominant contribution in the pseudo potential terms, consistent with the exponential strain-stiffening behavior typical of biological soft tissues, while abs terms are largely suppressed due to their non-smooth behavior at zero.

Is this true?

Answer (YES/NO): NO